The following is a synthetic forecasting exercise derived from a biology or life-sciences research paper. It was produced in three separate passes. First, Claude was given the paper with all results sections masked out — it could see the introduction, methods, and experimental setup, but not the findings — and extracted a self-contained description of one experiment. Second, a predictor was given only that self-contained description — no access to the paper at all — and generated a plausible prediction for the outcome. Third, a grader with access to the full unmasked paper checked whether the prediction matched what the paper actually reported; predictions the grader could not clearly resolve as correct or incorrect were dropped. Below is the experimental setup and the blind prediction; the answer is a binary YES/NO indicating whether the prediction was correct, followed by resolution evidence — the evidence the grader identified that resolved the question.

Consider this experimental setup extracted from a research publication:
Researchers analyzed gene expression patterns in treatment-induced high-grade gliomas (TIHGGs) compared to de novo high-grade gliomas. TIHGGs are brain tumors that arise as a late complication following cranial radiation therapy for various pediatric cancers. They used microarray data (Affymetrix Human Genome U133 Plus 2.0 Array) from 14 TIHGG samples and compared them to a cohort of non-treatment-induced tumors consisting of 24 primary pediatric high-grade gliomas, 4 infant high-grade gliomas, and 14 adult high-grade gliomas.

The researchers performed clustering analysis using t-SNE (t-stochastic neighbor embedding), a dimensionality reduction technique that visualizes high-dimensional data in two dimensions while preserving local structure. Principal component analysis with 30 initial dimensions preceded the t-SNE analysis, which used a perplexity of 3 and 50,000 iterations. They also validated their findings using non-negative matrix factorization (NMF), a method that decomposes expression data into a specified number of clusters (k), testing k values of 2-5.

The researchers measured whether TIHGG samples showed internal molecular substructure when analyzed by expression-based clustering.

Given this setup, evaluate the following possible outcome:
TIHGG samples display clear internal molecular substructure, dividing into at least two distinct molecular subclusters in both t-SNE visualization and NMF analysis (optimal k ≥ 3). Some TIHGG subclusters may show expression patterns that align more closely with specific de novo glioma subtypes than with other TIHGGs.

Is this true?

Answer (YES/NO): NO